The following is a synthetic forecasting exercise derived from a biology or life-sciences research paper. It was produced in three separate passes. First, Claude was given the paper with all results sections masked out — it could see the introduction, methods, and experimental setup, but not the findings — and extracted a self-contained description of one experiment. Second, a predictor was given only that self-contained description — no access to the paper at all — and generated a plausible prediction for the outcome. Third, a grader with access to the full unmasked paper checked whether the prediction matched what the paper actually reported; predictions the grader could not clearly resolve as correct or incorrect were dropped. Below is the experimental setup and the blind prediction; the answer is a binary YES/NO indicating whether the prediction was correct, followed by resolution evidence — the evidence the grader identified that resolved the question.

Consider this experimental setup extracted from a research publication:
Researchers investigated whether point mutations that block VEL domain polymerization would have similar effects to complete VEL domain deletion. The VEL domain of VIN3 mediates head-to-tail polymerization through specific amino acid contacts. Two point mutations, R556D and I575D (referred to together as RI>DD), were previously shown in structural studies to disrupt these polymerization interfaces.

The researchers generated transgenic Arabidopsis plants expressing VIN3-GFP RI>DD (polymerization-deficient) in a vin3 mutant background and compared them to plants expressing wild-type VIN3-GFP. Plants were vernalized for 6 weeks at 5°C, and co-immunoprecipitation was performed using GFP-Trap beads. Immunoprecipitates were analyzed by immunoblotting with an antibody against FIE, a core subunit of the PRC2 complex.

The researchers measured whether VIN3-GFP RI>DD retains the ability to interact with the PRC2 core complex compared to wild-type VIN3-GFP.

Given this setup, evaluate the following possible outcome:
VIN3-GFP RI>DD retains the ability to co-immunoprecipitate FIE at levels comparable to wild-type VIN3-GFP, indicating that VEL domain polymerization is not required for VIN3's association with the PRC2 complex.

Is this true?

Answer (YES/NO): NO